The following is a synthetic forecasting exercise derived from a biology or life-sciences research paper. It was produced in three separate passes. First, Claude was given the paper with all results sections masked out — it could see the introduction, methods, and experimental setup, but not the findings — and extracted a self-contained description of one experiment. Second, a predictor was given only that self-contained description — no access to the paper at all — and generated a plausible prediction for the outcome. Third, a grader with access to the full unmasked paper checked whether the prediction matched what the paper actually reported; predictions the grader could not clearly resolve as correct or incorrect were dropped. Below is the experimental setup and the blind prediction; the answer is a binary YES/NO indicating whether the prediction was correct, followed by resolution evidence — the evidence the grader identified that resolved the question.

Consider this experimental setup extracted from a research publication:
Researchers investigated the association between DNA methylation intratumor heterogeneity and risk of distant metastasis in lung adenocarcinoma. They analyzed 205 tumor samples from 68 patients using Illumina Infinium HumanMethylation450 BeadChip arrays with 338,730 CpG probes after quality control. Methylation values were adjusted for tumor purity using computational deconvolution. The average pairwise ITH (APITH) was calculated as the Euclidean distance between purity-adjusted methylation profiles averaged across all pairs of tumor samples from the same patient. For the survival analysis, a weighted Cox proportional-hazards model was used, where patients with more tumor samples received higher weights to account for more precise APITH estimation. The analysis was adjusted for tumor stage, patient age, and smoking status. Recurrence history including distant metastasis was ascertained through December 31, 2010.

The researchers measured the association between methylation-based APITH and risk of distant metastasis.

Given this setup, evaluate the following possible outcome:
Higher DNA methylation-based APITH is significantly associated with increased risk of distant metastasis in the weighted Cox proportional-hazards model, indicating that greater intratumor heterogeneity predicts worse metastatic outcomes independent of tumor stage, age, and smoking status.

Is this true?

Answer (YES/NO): YES